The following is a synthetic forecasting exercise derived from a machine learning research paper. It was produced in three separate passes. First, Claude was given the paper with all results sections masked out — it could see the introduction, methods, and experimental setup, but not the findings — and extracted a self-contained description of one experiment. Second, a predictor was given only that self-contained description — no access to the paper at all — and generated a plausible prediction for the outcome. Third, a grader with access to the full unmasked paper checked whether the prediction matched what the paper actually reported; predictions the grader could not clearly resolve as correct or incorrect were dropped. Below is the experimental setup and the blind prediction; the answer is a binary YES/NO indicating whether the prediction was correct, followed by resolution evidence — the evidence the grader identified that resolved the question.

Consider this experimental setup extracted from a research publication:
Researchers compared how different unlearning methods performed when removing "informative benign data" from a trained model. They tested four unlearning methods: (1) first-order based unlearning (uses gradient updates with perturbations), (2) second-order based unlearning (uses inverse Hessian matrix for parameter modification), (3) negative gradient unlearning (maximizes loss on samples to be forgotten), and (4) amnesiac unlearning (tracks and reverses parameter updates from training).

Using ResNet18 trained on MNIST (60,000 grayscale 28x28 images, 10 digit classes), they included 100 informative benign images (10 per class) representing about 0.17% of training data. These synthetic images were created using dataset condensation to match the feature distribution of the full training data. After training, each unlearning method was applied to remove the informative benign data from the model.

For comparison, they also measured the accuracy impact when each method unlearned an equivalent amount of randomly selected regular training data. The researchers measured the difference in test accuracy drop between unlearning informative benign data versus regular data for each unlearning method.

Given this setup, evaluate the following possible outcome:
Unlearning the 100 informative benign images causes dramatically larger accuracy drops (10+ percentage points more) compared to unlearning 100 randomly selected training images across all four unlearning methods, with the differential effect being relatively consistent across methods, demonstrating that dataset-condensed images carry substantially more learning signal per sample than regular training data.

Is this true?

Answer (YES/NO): NO